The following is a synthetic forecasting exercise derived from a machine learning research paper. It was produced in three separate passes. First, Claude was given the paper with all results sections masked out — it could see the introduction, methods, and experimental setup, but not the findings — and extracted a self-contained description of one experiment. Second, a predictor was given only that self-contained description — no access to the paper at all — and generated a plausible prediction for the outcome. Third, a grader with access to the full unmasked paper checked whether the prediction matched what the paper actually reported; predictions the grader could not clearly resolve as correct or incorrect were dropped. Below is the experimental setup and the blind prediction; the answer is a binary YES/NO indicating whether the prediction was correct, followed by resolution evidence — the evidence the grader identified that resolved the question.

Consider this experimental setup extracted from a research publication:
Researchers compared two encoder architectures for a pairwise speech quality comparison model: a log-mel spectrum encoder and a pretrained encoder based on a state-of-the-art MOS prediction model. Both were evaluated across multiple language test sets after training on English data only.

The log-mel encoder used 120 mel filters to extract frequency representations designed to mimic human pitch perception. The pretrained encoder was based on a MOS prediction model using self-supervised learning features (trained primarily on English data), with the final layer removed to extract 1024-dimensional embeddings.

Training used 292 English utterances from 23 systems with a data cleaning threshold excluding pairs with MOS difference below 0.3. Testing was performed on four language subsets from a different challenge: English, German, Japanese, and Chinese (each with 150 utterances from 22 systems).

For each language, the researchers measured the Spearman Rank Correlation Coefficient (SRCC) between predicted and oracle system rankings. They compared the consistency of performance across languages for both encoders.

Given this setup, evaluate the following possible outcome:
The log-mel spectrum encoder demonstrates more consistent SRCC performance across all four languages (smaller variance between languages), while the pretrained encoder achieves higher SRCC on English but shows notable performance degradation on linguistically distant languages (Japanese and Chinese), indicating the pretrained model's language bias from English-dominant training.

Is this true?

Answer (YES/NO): NO